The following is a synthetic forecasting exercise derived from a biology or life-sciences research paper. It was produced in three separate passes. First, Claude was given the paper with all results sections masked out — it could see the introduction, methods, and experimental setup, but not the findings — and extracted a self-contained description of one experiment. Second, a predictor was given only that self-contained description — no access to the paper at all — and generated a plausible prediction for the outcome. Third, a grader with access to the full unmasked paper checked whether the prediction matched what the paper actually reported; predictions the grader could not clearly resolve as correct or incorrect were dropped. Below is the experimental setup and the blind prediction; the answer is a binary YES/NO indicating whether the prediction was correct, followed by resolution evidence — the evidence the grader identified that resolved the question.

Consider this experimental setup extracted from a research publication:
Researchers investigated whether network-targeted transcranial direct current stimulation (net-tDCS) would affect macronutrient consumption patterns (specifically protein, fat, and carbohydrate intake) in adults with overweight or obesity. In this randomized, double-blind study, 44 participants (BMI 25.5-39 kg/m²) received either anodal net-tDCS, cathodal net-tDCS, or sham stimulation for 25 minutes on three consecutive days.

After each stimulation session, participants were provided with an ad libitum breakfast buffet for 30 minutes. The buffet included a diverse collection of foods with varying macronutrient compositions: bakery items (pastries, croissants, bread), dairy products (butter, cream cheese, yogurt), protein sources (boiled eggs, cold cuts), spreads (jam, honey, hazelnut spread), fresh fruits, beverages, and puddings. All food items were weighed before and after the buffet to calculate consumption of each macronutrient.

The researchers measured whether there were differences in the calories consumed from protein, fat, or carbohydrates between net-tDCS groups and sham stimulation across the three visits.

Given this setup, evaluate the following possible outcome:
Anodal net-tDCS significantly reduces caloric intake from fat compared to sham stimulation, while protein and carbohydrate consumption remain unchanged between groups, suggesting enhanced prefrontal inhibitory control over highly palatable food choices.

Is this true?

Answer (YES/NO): NO